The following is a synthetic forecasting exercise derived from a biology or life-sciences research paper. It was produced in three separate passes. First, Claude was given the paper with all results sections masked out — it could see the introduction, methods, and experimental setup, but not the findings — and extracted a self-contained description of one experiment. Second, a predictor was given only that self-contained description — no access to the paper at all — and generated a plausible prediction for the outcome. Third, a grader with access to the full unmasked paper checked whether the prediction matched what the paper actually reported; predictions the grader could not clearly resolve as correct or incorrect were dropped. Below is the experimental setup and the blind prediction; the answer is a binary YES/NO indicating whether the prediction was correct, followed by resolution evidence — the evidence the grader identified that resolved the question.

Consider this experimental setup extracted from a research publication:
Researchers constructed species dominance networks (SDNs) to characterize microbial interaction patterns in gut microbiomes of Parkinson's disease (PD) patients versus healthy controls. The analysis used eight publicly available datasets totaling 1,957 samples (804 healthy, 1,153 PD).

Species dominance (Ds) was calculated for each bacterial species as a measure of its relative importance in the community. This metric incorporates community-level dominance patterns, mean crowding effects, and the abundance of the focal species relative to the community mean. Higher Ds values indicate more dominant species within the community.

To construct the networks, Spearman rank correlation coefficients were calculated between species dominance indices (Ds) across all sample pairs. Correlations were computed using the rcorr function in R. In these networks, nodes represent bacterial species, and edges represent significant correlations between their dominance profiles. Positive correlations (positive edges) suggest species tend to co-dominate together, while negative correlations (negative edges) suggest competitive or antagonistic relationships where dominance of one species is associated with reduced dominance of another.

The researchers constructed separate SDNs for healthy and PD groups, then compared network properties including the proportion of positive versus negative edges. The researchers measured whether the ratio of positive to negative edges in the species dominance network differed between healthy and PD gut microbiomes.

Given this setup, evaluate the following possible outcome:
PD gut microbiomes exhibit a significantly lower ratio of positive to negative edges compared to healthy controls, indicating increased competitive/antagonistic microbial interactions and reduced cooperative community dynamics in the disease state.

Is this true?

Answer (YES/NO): YES